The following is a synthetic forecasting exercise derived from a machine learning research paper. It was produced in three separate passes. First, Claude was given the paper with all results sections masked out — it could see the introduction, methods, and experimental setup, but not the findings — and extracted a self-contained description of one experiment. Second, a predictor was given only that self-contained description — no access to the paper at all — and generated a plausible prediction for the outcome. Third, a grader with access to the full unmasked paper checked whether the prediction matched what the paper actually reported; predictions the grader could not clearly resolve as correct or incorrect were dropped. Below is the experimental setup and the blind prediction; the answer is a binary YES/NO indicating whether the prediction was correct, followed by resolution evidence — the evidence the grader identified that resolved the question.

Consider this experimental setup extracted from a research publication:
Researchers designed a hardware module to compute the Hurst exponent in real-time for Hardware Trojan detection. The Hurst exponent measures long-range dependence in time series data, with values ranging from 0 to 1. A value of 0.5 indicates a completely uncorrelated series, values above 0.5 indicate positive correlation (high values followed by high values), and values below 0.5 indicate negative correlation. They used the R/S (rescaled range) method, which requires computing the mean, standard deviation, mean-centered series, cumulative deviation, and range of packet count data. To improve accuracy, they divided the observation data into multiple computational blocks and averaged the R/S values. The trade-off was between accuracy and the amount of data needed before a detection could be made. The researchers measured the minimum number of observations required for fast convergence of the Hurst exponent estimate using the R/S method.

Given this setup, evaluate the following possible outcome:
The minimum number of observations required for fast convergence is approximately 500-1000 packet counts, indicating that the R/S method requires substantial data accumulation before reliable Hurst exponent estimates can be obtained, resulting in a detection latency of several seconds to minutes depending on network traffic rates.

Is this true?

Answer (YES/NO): NO